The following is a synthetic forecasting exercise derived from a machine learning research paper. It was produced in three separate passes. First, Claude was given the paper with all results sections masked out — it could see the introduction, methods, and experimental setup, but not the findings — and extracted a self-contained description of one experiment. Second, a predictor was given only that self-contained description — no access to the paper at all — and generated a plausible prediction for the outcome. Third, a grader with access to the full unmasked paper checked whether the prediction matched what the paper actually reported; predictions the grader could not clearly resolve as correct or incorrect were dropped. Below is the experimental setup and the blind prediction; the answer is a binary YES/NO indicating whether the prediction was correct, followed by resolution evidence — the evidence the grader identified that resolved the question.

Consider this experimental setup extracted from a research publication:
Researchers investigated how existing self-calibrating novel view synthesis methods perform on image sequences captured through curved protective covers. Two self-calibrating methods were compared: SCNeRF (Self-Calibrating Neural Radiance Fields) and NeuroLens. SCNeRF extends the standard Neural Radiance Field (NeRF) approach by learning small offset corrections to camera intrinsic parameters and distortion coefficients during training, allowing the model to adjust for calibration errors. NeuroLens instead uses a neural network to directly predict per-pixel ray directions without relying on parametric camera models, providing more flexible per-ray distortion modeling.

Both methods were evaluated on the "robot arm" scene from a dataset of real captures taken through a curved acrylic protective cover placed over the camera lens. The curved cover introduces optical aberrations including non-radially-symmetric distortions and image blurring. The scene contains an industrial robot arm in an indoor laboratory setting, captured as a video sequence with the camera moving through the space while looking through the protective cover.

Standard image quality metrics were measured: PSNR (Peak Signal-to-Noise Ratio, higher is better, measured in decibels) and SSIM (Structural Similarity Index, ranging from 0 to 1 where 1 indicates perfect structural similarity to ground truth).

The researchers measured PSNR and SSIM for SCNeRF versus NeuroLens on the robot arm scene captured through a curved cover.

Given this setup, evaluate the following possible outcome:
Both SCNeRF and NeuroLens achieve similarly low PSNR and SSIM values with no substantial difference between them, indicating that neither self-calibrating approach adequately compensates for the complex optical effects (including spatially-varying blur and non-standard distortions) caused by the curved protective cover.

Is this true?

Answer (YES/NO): NO